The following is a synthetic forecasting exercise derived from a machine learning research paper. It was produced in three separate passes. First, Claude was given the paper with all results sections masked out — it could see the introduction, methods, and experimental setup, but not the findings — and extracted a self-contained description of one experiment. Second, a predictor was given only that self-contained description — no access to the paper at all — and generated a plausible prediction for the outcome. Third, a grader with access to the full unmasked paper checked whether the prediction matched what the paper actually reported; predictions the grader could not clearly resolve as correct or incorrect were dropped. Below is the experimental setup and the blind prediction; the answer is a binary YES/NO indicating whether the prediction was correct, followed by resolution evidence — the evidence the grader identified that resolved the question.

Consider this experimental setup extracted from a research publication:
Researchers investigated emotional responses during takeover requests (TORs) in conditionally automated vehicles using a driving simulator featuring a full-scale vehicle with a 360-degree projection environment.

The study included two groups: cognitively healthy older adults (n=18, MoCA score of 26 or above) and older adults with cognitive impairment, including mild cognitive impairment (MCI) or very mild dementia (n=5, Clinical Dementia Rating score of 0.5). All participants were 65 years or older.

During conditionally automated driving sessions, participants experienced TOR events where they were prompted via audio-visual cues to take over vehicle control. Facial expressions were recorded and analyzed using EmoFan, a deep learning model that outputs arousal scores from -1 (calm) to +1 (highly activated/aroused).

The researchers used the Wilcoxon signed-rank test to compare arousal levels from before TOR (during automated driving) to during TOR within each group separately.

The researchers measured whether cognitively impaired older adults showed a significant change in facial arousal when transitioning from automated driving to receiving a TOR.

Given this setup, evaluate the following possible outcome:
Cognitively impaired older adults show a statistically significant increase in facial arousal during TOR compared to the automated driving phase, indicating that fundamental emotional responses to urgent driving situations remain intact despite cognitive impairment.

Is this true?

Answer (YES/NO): NO